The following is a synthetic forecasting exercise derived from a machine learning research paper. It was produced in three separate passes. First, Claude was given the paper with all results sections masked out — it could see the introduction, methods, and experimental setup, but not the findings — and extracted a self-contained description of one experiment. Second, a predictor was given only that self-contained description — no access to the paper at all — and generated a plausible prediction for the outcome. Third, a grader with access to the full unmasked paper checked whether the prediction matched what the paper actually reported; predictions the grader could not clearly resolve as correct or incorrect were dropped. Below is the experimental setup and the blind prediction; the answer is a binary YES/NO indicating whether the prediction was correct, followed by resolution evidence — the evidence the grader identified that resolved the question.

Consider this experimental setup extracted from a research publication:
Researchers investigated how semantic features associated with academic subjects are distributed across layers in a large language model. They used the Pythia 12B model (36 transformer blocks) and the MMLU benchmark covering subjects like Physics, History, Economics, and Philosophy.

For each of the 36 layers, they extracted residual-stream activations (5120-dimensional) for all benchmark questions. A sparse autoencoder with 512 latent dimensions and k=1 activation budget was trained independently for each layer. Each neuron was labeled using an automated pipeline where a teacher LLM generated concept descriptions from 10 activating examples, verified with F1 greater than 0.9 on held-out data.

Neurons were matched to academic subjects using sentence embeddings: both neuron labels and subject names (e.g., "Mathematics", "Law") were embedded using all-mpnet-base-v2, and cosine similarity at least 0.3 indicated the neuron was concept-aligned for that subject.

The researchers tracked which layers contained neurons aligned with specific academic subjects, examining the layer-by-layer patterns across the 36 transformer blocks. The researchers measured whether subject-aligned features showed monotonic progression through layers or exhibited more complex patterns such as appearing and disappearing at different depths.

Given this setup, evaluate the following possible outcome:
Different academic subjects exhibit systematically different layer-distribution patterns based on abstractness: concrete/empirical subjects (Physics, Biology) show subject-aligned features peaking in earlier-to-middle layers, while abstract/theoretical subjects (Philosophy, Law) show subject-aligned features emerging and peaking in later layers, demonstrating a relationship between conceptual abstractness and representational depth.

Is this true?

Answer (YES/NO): NO